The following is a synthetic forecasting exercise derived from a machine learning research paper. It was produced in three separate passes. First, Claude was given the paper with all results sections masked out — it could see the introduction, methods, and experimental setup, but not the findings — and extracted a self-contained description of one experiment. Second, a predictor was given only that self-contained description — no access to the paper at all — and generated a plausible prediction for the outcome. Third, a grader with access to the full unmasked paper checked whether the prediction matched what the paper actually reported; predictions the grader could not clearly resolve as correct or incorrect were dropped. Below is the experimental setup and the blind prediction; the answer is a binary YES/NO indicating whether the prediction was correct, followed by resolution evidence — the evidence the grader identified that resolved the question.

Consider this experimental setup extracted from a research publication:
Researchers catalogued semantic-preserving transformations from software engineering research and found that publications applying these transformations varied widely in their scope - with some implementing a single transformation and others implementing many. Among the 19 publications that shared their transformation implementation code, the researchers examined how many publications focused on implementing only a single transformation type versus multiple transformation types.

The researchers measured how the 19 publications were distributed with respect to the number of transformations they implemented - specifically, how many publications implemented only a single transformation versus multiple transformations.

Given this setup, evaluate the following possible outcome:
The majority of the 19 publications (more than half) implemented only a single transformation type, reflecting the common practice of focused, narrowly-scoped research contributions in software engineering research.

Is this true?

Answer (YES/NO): NO